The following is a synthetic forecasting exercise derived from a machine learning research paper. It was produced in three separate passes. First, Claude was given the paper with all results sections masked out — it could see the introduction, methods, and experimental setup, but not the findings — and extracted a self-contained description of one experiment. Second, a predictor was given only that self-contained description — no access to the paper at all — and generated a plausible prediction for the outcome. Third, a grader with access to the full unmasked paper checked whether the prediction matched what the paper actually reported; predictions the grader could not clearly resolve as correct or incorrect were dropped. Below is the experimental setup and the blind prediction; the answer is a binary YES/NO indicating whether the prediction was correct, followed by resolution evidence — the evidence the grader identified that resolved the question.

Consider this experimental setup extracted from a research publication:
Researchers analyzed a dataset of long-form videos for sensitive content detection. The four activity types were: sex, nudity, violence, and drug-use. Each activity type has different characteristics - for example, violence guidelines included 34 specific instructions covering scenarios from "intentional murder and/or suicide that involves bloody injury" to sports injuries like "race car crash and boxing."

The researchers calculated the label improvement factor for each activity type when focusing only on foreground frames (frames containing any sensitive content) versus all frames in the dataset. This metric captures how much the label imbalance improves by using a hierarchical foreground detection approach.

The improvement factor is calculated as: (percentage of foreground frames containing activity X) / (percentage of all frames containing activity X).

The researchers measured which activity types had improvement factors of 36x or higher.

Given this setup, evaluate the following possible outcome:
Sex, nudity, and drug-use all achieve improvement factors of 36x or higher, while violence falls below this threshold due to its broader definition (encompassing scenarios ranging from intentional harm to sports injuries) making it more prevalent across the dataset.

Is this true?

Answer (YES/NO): NO